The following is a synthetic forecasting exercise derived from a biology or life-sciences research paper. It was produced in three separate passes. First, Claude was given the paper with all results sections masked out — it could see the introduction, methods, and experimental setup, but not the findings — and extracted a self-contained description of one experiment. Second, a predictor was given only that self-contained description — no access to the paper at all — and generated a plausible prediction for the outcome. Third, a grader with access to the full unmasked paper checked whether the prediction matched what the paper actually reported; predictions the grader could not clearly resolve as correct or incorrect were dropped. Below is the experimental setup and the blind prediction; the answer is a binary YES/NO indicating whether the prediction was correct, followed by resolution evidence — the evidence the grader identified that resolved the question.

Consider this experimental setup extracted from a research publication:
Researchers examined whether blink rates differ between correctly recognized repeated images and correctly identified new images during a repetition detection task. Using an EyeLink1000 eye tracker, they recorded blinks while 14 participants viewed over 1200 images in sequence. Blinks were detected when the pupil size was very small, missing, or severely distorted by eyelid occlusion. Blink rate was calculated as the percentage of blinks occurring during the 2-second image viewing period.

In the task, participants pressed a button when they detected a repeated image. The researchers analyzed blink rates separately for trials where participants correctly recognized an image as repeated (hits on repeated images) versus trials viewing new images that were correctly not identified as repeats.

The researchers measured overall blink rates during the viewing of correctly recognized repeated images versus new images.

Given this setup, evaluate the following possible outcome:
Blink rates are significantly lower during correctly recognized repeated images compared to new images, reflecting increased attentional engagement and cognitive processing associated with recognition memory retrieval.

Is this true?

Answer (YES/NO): YES